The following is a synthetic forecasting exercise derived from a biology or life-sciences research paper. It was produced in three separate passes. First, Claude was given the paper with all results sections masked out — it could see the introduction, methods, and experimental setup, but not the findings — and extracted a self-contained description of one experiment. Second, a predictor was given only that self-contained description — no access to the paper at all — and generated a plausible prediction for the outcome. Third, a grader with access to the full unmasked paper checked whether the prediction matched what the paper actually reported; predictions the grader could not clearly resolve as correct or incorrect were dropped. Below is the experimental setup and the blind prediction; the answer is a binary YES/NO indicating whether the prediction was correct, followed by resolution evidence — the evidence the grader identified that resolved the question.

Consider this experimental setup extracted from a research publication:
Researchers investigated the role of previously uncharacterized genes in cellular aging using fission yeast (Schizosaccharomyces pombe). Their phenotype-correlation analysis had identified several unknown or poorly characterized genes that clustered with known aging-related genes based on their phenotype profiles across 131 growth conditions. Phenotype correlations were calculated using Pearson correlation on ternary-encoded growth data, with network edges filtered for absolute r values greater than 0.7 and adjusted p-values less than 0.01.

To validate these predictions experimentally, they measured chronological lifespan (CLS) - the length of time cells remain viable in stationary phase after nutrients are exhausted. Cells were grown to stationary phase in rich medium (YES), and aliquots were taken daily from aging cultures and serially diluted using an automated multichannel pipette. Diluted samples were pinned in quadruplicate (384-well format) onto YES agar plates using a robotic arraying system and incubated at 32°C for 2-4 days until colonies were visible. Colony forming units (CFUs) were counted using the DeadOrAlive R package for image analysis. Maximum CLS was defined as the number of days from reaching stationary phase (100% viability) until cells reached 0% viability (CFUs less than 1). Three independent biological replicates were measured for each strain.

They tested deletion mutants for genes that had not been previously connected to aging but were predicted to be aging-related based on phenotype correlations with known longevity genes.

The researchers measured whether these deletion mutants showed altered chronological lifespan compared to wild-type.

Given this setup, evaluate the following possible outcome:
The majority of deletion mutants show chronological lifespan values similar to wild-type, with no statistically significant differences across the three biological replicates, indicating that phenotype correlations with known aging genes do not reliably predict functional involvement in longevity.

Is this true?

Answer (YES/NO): NO